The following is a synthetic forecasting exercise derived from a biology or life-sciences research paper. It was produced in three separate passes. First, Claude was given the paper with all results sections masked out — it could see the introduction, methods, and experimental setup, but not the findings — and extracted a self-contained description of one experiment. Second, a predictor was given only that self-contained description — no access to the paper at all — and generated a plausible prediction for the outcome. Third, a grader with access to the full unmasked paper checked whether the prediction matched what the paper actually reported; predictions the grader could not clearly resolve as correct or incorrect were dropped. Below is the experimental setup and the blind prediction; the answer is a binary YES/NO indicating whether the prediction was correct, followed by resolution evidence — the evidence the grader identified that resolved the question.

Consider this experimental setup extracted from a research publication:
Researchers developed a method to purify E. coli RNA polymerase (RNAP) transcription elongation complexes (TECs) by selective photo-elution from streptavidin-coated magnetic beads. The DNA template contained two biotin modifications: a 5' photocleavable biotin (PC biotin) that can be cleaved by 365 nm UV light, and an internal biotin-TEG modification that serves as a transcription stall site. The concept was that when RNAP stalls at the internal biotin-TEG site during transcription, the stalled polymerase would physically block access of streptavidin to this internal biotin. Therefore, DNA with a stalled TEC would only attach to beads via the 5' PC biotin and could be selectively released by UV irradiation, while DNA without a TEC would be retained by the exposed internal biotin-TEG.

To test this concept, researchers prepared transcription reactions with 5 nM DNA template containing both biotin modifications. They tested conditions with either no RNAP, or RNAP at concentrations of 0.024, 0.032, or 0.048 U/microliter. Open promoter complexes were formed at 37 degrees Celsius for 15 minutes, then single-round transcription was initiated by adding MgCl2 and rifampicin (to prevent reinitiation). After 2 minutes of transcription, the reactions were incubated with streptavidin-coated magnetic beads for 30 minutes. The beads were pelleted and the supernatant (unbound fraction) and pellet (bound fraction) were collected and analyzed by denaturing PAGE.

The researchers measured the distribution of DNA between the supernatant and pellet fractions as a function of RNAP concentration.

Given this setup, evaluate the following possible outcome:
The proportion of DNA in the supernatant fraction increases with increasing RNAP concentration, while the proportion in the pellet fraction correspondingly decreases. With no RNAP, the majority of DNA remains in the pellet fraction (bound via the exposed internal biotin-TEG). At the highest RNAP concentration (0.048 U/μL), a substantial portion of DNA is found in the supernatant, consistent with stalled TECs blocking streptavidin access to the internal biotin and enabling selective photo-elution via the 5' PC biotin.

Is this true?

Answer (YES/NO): NO